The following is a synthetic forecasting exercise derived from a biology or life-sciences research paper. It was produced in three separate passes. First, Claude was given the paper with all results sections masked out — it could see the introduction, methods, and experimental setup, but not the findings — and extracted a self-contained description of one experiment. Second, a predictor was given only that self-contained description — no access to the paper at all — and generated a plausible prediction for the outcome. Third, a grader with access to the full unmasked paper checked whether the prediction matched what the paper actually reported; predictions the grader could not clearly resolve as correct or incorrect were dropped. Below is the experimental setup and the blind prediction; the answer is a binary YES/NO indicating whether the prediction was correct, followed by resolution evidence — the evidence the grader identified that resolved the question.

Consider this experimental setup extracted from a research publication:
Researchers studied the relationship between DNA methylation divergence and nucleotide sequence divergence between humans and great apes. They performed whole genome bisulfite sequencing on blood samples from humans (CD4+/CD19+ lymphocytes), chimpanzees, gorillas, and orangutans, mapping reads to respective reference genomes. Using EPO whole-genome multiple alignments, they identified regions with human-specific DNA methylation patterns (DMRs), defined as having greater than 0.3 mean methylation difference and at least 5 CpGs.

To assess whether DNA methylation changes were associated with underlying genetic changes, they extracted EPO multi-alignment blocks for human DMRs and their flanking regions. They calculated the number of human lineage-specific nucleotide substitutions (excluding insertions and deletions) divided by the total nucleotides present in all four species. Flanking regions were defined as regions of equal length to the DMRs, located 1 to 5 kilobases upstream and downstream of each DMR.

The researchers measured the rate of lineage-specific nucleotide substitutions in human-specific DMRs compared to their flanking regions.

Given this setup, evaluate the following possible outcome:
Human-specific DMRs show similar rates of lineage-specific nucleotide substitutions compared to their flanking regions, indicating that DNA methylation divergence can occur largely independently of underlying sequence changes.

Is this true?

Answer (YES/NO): NO